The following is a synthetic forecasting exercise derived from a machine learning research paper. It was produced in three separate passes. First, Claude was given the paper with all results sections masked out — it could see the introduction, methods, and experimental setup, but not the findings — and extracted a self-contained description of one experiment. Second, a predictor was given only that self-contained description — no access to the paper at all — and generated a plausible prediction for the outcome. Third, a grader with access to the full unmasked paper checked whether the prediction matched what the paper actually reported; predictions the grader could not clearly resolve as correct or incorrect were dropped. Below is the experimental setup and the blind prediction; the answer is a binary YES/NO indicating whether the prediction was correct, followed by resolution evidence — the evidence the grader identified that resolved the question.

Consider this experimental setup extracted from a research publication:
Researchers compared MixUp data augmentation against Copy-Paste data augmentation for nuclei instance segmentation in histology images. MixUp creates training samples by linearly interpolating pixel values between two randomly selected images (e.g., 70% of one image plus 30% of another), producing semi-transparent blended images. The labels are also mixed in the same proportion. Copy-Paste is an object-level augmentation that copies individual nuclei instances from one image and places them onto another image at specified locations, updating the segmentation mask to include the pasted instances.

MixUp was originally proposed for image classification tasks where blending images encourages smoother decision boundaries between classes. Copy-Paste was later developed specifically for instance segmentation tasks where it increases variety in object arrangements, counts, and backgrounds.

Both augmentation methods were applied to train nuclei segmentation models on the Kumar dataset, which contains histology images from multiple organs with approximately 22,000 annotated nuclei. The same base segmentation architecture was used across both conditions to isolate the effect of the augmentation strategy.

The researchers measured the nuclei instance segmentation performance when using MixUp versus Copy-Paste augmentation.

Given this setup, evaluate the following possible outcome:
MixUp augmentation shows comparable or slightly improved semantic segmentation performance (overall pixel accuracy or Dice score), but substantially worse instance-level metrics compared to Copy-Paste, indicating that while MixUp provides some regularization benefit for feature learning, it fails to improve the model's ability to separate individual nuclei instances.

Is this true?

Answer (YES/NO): NO